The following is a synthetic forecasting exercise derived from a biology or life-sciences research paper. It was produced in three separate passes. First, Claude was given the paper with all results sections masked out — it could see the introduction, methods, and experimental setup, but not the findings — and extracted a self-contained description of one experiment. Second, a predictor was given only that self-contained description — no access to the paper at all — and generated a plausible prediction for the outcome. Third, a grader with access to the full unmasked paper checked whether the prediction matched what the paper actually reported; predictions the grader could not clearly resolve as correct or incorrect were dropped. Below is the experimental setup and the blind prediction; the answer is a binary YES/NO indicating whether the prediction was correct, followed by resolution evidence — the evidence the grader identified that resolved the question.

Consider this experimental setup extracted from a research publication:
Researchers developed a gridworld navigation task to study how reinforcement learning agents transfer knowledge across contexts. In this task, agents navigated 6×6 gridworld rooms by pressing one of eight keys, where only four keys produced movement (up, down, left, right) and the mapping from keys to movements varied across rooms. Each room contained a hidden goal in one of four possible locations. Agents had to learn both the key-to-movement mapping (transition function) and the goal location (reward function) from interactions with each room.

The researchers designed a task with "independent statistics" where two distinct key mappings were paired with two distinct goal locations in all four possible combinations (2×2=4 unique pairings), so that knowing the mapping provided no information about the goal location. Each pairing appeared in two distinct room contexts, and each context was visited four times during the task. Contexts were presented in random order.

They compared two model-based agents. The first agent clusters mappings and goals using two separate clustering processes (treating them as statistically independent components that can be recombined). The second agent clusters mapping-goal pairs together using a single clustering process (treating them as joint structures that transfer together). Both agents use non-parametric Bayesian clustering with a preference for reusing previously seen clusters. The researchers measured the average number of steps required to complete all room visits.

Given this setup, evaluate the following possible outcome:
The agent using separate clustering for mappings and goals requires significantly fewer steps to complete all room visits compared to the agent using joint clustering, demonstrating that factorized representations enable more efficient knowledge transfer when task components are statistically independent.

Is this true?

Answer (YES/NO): YES